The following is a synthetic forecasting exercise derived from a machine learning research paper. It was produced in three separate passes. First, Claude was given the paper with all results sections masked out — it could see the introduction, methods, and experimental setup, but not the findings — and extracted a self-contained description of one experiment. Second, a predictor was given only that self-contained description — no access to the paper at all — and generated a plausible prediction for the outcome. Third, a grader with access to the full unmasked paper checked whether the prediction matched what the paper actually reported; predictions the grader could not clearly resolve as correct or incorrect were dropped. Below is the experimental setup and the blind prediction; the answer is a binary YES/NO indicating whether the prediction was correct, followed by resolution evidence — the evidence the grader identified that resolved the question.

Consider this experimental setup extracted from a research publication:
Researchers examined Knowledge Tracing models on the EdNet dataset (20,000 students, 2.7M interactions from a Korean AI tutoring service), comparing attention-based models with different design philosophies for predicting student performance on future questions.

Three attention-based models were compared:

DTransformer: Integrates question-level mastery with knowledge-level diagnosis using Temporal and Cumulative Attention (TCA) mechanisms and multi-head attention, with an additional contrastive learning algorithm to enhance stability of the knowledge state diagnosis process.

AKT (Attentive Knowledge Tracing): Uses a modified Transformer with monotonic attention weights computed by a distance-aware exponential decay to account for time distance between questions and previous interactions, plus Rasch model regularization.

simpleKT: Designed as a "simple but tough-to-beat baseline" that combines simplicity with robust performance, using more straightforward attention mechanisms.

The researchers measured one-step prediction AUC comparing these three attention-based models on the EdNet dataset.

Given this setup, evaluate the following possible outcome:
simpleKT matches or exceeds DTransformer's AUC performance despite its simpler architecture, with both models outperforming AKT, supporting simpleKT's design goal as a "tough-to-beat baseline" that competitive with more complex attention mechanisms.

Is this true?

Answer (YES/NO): NO